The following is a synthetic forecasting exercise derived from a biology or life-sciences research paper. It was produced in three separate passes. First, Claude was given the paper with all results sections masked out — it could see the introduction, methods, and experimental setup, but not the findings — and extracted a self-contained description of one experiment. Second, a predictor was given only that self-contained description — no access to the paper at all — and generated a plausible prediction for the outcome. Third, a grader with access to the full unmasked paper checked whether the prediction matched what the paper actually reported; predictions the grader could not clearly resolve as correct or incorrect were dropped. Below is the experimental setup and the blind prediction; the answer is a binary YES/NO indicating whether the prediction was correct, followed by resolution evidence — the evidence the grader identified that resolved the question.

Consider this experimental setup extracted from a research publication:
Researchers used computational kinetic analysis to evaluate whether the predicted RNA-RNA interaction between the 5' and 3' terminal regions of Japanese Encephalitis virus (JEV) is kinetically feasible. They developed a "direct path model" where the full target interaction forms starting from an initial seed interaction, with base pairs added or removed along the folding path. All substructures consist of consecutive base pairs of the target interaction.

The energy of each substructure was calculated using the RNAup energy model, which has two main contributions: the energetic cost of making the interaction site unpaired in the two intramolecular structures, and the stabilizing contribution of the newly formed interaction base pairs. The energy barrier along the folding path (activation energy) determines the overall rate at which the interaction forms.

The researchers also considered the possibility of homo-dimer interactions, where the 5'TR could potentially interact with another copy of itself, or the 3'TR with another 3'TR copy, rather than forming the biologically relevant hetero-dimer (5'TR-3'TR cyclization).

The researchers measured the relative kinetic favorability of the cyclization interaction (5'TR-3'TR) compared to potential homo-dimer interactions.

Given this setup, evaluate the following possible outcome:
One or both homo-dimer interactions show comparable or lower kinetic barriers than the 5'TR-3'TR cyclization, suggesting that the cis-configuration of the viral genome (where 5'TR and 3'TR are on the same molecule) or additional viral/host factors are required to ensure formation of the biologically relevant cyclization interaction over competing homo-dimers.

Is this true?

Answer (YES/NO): NO